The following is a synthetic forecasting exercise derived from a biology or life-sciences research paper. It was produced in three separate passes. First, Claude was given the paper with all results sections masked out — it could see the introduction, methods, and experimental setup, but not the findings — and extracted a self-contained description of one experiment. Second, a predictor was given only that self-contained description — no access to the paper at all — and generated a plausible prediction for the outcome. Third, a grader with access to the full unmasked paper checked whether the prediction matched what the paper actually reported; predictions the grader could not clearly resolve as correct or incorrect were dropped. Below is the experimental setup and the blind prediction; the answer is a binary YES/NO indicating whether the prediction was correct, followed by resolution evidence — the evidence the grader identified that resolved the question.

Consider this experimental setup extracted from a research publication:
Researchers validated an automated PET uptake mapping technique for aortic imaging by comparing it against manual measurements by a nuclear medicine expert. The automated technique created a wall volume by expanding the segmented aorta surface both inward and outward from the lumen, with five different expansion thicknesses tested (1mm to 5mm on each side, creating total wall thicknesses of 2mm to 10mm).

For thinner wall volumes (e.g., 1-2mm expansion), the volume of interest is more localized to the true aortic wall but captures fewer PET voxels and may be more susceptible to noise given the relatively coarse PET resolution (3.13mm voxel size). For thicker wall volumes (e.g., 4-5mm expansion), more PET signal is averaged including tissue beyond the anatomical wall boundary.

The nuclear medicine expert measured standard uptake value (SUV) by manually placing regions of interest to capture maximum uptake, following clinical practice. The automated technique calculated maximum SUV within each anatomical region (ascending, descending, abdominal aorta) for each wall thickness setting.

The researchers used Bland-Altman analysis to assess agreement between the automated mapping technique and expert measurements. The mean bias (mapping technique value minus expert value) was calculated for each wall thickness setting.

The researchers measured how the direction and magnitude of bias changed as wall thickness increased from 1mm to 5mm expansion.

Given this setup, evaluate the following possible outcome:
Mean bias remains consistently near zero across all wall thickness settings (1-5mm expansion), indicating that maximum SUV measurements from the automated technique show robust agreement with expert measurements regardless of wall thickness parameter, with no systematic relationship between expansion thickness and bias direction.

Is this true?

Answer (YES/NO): NO